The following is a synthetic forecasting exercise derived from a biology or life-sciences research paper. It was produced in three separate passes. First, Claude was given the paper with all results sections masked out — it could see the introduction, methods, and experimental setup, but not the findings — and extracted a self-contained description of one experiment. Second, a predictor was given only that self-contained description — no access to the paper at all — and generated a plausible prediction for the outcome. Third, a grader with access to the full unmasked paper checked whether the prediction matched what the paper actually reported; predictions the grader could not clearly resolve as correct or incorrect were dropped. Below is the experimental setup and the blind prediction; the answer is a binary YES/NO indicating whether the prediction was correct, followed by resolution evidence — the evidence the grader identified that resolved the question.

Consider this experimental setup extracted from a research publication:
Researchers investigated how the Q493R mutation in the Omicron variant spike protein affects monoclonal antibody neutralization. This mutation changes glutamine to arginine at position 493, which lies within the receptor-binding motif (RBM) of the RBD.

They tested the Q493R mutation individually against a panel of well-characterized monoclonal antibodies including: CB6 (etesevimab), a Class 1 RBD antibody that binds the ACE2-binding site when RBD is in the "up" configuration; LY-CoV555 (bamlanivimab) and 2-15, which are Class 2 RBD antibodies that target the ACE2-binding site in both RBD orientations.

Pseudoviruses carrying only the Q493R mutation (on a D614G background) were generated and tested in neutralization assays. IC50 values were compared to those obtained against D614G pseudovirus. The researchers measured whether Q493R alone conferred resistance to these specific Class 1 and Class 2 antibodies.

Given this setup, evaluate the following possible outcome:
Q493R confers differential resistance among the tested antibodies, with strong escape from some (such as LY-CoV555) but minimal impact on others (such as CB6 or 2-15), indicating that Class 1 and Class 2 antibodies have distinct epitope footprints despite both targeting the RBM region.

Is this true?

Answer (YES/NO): NO